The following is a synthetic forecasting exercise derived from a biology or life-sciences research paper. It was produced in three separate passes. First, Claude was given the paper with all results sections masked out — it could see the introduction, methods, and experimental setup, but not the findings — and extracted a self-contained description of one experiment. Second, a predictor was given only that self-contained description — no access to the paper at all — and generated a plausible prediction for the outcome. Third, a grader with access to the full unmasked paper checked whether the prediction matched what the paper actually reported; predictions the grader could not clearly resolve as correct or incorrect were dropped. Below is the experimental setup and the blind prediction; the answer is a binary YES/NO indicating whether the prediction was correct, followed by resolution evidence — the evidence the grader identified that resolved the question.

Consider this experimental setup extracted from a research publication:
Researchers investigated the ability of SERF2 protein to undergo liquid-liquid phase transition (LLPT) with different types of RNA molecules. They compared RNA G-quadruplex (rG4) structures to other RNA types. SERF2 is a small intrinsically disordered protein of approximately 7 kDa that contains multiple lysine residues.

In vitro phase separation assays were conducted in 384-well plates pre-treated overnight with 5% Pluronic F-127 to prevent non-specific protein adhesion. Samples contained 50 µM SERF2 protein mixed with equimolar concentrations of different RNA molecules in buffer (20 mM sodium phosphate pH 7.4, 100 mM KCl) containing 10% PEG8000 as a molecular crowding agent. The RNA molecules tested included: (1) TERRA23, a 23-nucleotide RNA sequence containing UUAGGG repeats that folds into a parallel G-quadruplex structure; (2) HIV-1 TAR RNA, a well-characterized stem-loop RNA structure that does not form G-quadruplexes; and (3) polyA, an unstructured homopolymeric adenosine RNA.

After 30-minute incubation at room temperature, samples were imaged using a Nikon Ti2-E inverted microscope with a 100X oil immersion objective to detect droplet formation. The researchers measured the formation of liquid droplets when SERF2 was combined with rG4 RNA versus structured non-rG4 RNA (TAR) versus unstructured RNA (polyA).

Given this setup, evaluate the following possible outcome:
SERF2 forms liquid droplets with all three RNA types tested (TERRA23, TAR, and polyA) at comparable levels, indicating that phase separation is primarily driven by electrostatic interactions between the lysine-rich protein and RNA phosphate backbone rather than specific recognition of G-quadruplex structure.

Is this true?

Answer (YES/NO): NO